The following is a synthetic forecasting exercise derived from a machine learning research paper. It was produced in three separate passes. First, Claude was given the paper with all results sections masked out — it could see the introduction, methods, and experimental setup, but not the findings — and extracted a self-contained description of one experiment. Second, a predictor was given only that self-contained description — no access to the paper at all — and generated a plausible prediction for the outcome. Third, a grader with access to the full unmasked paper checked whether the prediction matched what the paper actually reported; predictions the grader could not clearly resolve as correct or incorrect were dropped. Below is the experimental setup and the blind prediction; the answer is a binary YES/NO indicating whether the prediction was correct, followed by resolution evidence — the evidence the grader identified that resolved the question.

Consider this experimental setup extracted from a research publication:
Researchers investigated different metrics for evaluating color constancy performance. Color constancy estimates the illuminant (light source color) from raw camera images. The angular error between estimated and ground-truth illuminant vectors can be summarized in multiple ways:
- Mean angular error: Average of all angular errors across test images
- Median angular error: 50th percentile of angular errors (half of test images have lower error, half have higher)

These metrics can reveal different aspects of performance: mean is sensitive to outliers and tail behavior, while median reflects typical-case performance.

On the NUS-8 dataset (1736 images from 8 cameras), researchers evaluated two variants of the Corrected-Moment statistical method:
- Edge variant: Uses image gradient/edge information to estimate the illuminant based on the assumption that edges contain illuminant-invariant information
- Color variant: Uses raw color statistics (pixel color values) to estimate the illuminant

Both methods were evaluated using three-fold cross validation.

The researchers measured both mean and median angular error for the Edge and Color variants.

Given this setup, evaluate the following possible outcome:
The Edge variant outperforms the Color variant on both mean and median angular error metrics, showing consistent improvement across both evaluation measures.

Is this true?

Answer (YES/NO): NO